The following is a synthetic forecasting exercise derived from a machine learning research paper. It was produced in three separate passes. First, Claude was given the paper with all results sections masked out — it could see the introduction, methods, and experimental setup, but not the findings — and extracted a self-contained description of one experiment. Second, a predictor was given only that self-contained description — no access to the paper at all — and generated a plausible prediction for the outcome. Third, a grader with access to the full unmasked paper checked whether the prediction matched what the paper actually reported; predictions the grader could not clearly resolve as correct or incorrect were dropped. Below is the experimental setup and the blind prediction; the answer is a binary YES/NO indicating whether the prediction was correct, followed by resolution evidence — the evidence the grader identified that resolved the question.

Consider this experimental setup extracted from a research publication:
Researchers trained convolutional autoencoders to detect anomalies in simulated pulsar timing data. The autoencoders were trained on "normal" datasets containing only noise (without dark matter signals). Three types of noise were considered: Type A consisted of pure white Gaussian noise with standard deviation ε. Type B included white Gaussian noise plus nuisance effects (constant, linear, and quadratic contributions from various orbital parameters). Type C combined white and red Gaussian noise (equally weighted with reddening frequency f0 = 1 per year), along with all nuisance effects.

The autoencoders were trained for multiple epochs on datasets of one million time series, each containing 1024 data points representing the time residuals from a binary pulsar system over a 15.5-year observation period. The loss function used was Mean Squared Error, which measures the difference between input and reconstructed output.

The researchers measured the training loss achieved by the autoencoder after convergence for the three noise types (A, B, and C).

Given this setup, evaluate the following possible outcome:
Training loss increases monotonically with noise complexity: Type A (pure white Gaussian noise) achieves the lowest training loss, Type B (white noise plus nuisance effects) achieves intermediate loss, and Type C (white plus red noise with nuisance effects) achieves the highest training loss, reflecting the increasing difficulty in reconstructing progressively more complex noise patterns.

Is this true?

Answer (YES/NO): NO